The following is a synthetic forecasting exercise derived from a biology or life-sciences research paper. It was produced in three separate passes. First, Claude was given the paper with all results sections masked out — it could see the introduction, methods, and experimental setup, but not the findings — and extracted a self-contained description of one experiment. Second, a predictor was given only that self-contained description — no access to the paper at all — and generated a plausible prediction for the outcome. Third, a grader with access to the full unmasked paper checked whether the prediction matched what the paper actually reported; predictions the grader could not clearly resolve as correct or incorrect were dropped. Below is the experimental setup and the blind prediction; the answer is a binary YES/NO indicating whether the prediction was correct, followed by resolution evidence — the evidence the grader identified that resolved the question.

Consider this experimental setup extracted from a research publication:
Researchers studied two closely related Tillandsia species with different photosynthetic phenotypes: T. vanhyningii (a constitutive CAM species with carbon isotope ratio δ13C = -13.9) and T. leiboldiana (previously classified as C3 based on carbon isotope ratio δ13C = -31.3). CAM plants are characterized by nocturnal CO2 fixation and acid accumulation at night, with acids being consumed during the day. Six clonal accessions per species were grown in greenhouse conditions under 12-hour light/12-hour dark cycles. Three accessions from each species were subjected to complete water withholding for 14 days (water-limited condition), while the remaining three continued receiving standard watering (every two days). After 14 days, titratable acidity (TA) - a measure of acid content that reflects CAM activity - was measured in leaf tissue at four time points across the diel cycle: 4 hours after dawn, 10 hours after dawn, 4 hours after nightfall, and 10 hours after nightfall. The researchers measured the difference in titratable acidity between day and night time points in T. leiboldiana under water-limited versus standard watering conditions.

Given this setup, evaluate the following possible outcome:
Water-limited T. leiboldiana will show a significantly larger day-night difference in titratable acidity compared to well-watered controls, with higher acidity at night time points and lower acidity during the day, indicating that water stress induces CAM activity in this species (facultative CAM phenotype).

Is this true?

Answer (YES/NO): YES